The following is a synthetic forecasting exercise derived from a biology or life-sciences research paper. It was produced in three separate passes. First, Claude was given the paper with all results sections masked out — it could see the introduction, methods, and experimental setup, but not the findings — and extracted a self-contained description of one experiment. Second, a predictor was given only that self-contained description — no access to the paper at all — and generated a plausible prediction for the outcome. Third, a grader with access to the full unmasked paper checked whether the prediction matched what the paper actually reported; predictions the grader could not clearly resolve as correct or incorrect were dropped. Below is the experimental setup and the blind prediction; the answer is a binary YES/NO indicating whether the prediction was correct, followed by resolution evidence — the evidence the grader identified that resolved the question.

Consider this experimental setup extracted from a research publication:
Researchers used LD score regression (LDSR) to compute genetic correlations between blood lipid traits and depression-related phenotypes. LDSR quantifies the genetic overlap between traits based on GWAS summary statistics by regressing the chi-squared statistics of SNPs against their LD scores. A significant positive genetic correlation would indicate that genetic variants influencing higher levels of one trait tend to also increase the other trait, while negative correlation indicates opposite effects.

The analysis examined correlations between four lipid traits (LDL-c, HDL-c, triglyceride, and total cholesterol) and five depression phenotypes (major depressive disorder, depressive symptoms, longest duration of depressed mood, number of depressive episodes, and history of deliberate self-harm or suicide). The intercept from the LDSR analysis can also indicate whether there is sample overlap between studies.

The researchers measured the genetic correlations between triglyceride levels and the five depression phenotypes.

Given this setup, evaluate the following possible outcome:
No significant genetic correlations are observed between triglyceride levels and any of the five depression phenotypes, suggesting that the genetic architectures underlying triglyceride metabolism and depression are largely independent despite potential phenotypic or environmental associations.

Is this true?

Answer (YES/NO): NO